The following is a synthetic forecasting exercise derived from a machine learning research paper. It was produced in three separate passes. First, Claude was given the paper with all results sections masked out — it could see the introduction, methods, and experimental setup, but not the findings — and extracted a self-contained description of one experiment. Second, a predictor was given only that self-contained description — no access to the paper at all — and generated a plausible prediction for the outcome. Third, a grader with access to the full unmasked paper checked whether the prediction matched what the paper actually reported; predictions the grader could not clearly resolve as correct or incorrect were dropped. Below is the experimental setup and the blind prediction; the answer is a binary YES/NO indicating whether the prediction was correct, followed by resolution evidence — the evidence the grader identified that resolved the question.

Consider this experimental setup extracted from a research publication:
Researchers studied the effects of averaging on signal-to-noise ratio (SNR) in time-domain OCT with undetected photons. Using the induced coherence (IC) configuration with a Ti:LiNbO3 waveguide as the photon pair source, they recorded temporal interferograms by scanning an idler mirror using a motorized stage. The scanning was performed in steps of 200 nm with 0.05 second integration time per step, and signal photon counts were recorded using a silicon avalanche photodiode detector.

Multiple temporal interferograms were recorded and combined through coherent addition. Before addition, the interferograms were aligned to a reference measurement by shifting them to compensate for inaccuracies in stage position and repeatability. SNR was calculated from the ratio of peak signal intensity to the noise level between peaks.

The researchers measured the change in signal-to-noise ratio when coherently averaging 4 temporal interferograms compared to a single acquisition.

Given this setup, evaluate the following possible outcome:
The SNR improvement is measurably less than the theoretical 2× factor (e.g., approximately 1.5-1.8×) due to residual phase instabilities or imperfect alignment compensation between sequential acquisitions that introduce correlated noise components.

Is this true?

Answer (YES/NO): NO